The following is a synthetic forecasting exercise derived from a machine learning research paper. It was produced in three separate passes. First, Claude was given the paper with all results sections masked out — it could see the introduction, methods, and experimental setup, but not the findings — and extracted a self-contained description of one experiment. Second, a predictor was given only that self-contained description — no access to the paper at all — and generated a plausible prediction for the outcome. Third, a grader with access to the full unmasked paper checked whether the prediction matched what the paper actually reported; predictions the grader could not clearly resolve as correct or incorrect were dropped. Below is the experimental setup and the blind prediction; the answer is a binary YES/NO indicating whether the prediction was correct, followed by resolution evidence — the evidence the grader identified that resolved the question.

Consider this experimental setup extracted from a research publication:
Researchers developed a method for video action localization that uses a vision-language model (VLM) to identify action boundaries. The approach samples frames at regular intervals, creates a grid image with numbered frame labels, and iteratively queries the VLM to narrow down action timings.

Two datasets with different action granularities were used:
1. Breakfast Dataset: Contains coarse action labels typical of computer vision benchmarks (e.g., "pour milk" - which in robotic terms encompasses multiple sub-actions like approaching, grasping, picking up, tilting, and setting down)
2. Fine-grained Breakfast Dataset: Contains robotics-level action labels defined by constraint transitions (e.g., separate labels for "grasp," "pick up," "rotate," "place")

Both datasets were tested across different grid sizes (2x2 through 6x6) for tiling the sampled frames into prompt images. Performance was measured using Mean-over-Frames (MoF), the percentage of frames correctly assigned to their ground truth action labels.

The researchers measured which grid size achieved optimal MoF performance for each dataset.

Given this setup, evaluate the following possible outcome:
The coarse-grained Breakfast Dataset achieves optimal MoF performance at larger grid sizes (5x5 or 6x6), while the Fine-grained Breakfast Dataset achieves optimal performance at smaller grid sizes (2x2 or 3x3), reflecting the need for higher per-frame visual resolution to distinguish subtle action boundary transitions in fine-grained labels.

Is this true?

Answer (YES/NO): YES